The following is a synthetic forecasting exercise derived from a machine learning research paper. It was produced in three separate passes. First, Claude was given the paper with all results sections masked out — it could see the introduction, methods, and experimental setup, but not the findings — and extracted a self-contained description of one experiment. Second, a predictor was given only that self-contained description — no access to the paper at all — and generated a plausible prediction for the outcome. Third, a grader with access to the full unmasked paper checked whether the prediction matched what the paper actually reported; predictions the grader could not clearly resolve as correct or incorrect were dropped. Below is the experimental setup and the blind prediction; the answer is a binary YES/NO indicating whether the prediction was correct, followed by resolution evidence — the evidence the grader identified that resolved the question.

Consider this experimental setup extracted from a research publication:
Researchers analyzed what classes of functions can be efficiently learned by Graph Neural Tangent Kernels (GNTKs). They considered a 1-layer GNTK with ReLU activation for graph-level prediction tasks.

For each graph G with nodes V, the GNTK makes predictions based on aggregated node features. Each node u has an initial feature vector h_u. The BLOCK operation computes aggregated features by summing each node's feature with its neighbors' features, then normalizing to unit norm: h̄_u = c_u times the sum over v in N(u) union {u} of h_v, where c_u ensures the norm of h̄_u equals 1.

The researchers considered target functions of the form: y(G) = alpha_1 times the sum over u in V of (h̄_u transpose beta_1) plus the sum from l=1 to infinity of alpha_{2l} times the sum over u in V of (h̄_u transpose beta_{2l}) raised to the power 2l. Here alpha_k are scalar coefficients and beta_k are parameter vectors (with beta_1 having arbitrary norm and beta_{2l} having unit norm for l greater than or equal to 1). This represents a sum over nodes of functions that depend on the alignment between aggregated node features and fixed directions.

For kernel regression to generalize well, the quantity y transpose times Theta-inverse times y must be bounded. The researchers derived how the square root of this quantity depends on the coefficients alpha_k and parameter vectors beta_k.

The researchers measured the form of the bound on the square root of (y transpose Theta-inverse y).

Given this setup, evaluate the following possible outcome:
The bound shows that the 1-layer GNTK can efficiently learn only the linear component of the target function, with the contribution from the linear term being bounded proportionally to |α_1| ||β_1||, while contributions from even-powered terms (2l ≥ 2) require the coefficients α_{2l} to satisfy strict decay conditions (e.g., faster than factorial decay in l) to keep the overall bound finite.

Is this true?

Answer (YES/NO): NO